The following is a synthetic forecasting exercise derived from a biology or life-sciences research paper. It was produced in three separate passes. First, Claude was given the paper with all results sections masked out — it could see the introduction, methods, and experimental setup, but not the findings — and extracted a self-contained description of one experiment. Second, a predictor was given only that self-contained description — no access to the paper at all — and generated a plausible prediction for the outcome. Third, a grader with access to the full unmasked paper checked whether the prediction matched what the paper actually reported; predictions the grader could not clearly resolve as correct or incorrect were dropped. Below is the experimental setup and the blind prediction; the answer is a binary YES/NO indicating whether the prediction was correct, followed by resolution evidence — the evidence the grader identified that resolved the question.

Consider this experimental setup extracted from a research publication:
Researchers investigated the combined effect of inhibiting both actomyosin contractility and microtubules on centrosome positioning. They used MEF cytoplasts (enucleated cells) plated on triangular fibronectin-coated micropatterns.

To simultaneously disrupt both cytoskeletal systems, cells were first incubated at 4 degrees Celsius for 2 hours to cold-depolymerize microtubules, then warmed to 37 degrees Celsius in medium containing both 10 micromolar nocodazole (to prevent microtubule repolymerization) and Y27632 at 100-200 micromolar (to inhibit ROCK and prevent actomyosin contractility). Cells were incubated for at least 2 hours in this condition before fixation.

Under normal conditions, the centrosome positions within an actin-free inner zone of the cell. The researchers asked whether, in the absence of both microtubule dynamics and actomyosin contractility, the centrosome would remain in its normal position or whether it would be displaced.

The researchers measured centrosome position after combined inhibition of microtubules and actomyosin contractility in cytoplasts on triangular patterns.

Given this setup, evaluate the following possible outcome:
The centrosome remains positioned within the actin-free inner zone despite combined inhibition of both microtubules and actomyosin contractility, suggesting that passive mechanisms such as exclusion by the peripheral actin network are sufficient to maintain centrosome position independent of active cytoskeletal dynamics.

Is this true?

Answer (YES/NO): YES